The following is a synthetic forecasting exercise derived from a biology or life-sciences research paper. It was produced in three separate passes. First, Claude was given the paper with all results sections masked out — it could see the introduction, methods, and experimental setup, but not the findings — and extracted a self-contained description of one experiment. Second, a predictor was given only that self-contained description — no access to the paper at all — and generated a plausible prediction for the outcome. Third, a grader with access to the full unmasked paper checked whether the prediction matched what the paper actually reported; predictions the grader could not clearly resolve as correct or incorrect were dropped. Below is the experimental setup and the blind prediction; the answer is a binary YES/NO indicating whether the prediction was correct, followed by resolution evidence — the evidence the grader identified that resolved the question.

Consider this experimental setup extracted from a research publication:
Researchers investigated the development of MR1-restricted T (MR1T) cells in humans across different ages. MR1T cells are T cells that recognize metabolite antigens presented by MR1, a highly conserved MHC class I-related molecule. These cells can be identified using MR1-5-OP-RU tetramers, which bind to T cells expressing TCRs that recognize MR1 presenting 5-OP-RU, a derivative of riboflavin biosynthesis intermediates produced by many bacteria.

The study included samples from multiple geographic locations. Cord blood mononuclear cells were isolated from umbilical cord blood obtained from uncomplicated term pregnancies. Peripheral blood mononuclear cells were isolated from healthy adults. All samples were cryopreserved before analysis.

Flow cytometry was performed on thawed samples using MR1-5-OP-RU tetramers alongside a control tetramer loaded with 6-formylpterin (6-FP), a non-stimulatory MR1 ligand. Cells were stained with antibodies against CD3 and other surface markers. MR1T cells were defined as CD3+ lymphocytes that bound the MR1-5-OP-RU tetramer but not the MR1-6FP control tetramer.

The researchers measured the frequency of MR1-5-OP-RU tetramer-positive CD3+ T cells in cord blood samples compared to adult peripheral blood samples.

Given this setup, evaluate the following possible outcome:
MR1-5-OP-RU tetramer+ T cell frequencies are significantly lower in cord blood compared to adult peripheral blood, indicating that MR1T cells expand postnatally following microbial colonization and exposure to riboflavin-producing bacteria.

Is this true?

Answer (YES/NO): YES